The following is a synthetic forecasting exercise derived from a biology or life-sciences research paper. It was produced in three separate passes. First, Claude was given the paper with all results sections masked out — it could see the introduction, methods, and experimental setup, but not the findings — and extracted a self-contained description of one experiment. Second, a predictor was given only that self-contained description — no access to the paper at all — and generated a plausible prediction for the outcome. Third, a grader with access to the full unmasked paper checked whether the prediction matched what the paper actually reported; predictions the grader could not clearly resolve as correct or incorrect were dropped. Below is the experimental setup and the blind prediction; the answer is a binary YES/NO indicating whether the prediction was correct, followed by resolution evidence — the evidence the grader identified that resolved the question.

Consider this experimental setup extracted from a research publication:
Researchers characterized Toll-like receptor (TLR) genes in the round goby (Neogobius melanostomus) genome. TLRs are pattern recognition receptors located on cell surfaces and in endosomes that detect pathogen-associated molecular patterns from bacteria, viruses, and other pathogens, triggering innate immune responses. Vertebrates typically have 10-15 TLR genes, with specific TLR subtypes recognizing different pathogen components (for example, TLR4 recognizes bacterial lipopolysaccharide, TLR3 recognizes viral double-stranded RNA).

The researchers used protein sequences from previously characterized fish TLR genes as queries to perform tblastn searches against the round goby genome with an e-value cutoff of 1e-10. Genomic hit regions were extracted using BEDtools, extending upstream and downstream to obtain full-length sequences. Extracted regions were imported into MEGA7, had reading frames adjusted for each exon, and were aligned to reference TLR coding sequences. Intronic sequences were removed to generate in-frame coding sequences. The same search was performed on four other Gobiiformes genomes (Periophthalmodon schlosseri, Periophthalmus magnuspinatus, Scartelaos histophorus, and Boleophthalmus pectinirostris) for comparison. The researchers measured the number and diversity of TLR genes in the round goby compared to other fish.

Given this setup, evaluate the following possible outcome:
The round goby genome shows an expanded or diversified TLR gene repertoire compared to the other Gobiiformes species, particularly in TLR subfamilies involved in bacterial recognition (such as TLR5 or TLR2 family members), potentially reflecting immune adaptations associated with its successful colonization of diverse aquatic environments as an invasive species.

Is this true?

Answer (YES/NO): NO